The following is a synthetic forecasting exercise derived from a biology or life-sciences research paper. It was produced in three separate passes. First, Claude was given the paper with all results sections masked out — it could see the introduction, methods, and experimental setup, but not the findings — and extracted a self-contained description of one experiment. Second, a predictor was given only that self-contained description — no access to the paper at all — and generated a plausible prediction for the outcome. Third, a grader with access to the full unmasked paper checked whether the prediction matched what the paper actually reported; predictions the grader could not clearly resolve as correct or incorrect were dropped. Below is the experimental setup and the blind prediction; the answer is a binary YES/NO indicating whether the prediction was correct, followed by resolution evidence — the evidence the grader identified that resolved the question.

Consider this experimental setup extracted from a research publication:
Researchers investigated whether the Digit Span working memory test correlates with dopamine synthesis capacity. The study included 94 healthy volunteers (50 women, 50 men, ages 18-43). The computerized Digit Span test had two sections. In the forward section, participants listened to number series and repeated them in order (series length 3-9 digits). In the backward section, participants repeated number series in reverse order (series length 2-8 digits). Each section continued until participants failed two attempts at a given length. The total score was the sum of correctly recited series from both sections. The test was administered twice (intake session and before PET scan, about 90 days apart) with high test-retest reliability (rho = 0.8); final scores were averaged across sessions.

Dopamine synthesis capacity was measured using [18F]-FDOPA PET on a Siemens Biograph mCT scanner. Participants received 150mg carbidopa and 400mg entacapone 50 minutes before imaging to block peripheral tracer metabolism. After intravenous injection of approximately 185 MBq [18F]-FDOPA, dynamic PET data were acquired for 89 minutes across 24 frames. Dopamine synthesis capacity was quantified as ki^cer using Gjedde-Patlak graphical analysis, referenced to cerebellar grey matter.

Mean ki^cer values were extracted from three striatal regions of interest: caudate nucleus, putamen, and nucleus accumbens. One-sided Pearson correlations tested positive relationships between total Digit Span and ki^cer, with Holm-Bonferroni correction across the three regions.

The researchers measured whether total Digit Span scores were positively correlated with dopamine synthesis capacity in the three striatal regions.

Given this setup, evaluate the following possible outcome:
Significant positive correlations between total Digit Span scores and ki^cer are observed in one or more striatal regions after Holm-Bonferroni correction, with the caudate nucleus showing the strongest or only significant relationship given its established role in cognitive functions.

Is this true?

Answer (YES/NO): NO